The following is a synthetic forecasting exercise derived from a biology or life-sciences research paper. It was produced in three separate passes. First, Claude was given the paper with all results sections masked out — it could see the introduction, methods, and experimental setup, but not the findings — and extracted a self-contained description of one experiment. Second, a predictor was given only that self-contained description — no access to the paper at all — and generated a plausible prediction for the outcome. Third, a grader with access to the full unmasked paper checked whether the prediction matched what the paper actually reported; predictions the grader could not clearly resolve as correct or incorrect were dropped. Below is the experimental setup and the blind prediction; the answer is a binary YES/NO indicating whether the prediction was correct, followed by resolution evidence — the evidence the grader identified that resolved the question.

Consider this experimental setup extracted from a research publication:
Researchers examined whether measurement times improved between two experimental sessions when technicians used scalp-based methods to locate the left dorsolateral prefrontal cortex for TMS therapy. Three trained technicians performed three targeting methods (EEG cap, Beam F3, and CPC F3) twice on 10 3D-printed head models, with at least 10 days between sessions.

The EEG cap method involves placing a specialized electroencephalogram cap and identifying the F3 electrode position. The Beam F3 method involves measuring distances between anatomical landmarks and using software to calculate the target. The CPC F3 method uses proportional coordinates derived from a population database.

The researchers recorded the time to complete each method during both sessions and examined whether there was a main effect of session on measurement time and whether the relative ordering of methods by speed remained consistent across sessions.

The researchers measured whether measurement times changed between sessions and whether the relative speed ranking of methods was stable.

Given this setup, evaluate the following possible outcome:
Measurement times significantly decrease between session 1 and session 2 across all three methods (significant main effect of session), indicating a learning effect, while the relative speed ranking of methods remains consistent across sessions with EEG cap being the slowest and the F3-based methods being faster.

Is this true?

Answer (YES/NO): NO